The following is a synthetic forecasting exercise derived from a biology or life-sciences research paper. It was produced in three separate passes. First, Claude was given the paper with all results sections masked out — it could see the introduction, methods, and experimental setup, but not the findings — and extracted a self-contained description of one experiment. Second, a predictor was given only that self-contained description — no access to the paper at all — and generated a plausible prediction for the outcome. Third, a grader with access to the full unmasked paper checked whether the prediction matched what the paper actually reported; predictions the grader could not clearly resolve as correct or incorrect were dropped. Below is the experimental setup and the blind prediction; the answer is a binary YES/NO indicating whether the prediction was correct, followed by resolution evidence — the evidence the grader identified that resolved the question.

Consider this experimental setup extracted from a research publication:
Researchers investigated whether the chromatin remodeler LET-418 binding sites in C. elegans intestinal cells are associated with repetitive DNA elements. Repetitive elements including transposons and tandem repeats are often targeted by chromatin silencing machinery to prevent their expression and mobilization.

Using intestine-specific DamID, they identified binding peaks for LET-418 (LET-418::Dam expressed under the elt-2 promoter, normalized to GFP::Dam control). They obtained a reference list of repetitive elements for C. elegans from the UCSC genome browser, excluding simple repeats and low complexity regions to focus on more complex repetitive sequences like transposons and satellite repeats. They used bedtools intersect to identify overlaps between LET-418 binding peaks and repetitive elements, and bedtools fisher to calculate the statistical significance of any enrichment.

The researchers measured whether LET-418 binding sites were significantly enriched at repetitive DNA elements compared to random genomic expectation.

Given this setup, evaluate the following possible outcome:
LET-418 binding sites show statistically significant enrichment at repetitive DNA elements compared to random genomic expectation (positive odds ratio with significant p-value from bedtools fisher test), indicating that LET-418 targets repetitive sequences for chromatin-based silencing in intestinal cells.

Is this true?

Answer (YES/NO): NO